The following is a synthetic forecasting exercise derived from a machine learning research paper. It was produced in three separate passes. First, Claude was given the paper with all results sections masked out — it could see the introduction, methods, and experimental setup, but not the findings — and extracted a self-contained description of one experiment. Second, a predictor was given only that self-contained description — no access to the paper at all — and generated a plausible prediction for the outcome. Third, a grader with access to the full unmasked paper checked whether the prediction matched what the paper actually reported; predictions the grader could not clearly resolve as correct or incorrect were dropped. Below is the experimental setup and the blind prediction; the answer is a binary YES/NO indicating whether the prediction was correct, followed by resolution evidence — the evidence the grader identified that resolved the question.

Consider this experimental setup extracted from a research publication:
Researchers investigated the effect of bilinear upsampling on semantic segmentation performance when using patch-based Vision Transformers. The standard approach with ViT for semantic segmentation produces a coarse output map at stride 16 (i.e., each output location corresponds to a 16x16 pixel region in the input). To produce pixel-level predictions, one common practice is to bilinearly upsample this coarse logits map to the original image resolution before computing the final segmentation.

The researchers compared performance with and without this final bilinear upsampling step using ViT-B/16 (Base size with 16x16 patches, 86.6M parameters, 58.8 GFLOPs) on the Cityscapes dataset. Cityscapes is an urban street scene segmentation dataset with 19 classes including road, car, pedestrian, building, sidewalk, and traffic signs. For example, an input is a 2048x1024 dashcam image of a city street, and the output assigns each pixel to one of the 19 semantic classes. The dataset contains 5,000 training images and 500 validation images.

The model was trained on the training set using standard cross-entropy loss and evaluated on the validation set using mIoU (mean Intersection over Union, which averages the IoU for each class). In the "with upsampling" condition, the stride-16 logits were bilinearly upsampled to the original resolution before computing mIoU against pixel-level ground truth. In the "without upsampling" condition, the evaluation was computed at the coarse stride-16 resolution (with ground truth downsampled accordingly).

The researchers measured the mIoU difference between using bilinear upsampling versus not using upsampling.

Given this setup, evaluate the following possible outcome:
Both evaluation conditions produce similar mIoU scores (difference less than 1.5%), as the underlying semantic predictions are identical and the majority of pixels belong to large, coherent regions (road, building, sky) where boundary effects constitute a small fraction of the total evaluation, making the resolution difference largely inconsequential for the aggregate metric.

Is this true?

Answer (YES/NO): NO